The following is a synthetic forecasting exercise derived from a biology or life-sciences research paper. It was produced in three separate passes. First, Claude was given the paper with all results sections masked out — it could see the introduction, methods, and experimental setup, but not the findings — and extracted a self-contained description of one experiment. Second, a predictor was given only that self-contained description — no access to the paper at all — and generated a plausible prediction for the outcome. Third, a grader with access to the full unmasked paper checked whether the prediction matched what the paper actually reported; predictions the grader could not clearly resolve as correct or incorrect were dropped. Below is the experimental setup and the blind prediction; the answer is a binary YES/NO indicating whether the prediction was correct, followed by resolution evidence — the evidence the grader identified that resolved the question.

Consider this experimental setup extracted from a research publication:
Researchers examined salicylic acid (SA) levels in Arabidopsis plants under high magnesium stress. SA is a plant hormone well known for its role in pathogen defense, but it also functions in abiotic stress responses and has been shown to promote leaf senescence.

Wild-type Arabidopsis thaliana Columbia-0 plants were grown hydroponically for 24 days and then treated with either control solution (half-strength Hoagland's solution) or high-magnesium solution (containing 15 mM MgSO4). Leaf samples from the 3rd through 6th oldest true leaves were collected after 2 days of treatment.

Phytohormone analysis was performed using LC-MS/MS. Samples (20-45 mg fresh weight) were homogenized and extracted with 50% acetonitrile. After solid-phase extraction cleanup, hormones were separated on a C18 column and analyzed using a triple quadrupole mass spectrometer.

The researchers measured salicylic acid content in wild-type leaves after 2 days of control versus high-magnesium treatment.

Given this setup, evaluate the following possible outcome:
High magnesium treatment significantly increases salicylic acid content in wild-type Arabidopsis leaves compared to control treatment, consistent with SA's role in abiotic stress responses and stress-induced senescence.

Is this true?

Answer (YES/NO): YES